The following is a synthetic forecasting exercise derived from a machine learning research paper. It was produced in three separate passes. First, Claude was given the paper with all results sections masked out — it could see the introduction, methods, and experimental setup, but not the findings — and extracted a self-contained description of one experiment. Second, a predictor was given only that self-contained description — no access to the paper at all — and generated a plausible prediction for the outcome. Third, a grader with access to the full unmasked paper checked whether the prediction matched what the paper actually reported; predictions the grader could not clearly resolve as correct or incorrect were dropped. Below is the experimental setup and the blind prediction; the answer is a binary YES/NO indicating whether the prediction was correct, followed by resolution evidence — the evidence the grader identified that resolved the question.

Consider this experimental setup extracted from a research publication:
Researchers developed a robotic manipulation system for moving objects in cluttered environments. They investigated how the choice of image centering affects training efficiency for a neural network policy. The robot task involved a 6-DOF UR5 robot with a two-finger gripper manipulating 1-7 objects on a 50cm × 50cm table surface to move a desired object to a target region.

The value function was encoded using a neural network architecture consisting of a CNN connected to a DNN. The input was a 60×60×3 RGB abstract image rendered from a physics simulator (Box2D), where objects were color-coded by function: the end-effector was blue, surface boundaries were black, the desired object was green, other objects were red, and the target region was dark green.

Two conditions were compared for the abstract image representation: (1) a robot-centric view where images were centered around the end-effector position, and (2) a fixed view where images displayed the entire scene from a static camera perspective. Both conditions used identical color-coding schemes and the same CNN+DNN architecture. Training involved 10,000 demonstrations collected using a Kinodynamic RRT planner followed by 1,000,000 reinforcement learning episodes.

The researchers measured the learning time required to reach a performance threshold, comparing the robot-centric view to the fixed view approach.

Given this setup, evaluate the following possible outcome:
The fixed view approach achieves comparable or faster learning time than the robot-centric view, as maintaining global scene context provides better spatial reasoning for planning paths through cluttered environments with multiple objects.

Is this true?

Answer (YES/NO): NO